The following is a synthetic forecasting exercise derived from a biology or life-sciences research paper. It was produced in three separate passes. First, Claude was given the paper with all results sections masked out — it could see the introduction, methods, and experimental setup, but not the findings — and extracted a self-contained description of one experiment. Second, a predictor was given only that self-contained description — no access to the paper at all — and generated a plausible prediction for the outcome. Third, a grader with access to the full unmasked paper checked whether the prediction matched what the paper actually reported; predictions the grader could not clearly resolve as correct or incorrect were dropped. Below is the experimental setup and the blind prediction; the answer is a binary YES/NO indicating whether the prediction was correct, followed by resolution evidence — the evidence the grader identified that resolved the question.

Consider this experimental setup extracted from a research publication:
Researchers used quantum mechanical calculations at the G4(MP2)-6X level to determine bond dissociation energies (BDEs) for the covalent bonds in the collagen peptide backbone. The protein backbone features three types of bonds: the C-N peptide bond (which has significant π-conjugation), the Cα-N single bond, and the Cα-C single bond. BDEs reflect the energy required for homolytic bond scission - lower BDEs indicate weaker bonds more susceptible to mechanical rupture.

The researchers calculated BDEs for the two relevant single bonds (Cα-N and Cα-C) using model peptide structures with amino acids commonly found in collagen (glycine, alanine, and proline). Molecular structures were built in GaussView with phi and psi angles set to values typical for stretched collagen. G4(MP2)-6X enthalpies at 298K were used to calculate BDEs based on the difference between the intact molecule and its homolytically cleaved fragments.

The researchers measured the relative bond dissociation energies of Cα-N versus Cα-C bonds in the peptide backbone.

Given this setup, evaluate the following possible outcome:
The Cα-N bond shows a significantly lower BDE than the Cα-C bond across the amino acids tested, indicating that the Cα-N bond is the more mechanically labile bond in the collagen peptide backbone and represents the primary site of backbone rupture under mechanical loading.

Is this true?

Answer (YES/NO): NO